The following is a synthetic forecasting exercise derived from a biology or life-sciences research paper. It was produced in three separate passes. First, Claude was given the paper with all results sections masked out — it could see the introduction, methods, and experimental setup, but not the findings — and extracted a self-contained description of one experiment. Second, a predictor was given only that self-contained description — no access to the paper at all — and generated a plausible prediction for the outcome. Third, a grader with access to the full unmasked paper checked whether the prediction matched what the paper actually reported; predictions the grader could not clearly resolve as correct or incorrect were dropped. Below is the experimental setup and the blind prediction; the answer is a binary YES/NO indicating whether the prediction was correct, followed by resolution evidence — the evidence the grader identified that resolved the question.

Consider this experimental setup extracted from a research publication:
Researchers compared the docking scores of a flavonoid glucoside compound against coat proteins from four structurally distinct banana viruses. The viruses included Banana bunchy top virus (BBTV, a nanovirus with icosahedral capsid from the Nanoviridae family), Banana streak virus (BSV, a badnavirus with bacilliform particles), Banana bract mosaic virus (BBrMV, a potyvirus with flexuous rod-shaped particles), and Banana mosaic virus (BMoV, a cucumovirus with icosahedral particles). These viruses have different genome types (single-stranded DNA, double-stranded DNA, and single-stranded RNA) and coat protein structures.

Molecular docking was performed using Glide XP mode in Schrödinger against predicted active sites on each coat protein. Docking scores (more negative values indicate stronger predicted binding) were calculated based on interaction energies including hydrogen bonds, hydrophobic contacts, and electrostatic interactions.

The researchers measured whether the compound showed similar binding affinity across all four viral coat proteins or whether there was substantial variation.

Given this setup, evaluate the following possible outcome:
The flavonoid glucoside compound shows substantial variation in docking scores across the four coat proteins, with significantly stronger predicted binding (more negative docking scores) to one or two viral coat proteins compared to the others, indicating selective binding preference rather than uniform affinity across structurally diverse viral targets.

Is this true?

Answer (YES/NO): NO